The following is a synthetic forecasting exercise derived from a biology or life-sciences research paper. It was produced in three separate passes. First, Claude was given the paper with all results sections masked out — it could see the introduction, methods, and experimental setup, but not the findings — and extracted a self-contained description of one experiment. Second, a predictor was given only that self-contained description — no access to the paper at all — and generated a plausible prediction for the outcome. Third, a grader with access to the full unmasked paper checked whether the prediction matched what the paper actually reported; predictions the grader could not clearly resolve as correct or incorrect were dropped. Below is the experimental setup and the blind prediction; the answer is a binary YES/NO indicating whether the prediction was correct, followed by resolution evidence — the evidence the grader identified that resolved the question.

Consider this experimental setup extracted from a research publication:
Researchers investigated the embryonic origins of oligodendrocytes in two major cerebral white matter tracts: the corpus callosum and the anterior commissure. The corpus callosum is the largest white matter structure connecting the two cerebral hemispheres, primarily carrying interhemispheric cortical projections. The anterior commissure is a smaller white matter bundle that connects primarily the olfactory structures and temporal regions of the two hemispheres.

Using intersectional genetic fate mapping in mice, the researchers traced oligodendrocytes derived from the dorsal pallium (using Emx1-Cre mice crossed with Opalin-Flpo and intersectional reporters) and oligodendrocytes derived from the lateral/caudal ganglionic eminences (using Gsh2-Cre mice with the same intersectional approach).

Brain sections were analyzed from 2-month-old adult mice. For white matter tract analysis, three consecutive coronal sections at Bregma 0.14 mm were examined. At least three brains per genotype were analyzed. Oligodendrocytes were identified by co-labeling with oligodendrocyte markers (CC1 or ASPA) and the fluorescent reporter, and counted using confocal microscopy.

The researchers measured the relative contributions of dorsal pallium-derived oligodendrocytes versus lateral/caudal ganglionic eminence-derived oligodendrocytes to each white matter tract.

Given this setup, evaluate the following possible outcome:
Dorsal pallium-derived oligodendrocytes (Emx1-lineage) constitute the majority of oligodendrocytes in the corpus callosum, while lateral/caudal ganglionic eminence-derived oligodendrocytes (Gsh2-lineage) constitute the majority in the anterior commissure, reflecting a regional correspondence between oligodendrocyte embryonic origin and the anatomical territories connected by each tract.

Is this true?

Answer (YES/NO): YES